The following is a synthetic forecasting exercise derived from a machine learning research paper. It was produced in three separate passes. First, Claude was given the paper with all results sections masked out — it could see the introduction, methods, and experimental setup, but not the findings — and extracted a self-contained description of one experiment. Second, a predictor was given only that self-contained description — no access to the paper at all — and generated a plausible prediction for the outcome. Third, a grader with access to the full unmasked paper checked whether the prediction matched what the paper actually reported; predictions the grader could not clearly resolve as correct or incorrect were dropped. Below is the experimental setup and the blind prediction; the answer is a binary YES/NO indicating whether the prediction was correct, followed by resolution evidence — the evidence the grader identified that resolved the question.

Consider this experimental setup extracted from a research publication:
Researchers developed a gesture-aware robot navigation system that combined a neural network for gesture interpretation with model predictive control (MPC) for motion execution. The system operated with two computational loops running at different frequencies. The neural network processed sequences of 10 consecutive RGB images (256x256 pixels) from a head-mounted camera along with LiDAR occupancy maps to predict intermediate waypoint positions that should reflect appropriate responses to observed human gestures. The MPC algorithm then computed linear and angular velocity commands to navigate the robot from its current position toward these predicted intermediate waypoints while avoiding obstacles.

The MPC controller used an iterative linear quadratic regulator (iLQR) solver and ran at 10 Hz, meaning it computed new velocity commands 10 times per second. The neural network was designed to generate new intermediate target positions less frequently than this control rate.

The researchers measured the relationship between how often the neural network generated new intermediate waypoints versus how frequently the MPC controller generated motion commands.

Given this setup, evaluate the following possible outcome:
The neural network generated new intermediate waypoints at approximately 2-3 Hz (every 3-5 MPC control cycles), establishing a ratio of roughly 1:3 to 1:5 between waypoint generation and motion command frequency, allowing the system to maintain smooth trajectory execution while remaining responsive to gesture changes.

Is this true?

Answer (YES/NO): NO